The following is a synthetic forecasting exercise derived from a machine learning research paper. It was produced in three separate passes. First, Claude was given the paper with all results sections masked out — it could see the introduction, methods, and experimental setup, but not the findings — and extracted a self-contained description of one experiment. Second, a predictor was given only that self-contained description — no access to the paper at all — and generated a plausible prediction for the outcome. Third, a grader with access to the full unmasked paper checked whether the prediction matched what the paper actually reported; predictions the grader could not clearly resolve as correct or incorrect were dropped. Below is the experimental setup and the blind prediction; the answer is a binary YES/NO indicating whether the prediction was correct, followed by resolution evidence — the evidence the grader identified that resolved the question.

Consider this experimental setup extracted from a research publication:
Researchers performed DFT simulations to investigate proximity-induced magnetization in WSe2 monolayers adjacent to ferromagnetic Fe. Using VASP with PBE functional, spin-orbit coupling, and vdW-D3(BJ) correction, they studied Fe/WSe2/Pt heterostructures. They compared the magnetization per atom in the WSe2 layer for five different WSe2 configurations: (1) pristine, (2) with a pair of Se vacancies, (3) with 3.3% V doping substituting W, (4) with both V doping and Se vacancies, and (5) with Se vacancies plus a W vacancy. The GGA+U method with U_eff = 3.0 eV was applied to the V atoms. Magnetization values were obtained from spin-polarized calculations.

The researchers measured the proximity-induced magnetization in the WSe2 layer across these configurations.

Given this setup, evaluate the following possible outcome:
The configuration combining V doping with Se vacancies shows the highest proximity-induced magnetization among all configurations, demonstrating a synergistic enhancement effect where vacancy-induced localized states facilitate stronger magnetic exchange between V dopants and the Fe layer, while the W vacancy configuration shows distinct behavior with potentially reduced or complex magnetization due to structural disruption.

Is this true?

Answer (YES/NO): NO